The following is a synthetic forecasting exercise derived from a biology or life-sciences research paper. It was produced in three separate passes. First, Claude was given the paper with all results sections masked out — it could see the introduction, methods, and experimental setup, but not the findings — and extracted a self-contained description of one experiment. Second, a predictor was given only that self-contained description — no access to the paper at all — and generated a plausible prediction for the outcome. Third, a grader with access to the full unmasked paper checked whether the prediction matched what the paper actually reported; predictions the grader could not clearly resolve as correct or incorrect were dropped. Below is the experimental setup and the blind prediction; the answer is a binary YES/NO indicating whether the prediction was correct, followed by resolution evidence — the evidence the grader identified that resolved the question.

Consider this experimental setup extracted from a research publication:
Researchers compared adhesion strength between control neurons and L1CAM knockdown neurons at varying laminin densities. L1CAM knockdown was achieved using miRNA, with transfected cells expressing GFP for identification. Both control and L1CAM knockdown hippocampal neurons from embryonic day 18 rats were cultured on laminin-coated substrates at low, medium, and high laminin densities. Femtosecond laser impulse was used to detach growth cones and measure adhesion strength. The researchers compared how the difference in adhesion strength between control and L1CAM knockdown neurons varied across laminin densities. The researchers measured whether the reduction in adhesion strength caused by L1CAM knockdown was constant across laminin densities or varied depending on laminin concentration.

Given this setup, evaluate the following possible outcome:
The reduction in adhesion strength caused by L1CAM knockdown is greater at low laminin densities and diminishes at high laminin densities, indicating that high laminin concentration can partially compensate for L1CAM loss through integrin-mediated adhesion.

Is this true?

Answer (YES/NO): NO